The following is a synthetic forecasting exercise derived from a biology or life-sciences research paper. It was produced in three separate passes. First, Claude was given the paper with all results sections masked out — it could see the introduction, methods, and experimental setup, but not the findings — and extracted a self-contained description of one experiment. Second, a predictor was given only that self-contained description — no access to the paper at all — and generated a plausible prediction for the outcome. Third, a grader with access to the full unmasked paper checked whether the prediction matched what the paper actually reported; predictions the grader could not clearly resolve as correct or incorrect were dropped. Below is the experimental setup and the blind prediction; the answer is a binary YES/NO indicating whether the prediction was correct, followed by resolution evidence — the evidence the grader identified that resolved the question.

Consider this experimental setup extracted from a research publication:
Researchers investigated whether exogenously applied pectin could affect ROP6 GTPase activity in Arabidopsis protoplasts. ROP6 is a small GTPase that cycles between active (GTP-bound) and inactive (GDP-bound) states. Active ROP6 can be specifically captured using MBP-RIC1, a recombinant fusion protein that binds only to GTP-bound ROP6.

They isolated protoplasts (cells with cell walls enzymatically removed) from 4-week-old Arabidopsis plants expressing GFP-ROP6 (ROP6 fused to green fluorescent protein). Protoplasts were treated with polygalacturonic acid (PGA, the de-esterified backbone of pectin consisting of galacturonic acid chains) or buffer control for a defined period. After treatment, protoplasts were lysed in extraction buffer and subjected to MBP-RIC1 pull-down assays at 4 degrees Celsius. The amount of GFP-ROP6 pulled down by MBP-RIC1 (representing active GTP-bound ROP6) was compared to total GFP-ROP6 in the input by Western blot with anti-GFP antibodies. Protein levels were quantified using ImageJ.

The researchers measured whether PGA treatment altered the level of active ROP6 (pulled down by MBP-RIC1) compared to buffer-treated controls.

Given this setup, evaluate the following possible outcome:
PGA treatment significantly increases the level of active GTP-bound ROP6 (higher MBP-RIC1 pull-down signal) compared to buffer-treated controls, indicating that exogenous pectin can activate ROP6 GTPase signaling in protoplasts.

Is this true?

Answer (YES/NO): YES